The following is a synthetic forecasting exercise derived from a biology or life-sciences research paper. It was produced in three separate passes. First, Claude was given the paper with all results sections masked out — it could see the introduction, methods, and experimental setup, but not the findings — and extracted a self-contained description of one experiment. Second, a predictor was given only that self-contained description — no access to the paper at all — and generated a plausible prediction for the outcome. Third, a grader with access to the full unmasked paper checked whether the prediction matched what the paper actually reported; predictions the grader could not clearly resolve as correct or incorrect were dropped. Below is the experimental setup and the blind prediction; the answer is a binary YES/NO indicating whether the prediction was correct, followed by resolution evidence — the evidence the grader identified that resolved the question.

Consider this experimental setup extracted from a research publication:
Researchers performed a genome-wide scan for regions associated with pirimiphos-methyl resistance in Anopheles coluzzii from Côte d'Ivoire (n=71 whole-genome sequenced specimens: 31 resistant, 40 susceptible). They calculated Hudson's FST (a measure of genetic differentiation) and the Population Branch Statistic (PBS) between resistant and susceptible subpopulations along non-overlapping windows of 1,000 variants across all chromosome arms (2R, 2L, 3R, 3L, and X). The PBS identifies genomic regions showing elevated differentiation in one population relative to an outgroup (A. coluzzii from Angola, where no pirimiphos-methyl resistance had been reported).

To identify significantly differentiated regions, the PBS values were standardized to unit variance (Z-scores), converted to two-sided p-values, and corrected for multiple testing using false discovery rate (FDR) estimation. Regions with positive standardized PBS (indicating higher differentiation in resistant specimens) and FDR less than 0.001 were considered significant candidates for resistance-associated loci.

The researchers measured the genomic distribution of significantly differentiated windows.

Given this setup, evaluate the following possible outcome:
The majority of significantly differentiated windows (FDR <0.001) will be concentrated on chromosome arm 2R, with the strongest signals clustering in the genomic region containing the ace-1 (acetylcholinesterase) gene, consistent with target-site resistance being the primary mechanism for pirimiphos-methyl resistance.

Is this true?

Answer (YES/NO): NO